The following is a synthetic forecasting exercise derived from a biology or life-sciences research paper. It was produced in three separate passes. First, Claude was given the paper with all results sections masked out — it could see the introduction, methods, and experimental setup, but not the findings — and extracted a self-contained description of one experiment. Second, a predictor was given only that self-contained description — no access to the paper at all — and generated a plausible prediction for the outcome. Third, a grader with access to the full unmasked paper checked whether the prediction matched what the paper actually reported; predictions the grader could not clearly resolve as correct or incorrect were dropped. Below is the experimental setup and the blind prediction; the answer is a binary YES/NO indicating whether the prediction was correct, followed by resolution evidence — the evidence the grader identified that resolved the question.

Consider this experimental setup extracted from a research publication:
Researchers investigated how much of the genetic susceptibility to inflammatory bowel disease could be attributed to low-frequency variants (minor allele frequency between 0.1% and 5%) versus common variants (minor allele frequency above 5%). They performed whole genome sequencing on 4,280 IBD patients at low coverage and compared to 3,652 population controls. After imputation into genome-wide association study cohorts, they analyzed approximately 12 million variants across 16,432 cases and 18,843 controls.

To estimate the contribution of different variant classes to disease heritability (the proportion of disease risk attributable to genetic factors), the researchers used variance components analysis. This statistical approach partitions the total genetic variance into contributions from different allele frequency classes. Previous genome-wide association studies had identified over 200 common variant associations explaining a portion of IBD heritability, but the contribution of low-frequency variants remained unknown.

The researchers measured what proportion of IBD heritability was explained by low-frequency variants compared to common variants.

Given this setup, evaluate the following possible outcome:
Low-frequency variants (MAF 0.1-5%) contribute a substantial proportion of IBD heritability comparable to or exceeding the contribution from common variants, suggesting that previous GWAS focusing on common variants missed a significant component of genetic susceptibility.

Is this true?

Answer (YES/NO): NO